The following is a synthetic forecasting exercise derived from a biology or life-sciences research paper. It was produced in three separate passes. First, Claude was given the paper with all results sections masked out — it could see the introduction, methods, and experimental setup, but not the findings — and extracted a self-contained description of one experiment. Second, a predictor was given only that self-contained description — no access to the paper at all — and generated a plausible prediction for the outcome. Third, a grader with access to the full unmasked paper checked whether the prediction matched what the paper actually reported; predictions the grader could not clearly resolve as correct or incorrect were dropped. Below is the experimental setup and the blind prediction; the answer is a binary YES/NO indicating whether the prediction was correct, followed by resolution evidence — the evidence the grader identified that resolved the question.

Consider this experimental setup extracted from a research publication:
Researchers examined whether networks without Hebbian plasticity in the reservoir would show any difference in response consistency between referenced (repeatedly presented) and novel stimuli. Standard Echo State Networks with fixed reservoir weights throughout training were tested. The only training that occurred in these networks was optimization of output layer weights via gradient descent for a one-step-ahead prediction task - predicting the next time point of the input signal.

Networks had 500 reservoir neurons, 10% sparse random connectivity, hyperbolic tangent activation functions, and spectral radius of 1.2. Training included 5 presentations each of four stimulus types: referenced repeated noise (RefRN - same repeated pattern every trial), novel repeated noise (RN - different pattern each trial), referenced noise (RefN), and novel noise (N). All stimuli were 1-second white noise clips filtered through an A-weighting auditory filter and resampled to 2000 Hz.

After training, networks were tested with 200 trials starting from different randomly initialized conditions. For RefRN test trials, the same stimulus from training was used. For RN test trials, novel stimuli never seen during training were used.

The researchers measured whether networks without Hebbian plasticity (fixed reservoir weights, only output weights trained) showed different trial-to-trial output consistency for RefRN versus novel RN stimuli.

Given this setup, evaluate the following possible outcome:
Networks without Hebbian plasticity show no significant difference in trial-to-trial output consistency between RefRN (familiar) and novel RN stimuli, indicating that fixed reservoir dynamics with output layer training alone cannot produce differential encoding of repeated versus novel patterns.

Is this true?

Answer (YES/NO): YES